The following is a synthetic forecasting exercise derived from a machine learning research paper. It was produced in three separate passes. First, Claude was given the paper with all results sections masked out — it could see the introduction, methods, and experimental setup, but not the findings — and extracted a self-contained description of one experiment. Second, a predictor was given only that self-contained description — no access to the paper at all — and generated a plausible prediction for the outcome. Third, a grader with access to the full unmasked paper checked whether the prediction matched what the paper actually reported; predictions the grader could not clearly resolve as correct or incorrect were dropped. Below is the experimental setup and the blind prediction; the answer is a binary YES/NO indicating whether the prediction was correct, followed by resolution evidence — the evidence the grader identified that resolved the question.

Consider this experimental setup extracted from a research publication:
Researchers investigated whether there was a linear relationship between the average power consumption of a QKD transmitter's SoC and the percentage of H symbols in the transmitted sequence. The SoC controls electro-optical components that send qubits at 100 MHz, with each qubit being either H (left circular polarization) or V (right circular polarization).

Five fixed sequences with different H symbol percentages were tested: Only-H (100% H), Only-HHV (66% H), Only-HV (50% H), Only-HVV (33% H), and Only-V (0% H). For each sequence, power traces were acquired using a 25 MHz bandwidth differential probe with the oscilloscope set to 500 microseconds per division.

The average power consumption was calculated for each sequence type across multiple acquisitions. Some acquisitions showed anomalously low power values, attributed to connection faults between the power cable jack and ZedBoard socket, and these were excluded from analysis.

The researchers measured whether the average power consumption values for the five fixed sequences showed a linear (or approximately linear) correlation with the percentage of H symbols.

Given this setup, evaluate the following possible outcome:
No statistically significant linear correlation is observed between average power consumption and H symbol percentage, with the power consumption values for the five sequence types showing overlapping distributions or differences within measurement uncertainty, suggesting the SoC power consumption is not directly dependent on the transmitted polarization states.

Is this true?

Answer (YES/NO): NO